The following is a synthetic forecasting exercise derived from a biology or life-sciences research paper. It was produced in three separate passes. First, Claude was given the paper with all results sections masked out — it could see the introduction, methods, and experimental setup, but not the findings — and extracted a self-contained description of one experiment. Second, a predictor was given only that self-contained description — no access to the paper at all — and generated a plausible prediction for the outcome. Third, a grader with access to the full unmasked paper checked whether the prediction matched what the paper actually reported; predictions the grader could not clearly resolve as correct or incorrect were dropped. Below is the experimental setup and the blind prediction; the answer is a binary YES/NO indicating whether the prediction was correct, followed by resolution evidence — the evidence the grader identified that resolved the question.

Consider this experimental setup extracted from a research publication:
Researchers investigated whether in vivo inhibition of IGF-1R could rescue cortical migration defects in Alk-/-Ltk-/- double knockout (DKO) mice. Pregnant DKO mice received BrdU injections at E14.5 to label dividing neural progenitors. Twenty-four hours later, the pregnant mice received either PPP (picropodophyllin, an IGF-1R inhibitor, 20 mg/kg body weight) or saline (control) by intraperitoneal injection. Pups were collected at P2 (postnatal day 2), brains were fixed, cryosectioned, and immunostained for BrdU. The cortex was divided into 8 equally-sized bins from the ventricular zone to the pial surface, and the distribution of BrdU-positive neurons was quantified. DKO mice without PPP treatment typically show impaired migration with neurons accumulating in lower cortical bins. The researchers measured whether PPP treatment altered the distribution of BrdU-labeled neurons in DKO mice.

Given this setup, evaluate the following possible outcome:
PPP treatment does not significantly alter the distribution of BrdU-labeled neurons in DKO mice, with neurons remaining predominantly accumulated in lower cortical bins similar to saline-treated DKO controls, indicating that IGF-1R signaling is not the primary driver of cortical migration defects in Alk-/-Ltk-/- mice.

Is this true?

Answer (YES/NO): NO